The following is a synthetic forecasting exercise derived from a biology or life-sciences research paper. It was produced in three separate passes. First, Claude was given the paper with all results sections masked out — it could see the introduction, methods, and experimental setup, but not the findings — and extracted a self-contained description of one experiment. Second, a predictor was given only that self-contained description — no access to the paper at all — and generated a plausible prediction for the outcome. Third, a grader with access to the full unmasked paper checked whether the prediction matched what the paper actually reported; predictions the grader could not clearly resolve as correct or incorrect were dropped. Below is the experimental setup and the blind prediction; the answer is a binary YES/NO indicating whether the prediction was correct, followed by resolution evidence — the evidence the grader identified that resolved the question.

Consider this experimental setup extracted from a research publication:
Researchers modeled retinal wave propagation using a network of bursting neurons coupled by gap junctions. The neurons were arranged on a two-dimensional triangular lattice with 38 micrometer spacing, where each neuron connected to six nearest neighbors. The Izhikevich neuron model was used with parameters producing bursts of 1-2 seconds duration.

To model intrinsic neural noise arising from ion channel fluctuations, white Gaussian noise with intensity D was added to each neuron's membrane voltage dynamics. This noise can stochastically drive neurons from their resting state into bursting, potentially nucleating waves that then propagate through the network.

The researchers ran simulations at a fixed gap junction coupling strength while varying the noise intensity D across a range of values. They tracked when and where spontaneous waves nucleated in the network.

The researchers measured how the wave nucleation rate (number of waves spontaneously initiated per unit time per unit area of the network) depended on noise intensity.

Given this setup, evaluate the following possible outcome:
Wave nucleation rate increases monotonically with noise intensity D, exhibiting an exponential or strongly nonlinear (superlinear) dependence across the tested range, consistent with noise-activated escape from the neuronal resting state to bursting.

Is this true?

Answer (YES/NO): YES